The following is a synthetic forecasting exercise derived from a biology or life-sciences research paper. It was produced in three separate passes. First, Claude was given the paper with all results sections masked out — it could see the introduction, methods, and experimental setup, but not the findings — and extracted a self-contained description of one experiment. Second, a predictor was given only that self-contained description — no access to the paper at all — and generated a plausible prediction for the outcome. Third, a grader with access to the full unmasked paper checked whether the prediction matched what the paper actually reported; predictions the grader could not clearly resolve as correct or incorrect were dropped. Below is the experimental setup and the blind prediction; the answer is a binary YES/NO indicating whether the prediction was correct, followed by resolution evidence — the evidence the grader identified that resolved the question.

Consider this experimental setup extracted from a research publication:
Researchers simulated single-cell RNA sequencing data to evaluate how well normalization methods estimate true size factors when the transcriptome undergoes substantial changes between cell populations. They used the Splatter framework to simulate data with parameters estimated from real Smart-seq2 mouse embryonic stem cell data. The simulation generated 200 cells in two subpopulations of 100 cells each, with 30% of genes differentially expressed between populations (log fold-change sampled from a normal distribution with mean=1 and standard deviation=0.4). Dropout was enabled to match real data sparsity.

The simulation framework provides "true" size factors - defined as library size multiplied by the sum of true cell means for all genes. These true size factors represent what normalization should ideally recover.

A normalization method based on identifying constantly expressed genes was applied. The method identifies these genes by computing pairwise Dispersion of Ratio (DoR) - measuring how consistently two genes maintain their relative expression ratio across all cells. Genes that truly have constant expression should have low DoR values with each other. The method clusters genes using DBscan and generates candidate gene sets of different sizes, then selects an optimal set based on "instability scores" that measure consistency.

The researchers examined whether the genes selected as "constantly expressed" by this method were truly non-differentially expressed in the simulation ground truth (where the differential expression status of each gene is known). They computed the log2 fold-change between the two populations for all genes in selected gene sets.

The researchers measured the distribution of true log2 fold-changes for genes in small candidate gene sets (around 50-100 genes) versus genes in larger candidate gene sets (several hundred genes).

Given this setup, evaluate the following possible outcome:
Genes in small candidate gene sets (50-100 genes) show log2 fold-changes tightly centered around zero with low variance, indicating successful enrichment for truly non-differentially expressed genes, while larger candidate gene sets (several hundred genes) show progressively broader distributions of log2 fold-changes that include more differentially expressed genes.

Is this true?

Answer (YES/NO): YES